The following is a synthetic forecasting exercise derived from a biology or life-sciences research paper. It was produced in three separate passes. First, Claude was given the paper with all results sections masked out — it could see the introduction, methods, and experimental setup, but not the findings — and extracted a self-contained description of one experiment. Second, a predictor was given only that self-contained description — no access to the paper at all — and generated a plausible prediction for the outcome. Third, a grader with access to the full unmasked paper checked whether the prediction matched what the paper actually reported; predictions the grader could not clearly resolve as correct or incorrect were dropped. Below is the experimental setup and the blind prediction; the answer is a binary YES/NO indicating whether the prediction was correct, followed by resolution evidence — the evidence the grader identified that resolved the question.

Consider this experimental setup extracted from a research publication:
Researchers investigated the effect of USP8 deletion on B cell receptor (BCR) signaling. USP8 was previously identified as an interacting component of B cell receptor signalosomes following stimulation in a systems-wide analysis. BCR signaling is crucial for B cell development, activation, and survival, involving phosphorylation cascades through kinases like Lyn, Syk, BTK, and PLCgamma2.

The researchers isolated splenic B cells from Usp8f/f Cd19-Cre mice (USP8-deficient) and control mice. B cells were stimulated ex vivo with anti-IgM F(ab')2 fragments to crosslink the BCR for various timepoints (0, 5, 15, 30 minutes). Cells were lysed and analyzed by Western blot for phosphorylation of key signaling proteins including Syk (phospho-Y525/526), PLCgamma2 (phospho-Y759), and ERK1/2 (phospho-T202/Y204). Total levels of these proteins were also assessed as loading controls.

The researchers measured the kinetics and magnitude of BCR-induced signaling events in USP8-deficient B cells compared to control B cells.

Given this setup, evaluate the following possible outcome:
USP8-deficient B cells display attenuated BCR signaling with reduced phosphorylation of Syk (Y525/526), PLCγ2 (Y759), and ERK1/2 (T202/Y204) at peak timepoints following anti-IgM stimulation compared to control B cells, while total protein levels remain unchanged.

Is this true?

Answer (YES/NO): NO